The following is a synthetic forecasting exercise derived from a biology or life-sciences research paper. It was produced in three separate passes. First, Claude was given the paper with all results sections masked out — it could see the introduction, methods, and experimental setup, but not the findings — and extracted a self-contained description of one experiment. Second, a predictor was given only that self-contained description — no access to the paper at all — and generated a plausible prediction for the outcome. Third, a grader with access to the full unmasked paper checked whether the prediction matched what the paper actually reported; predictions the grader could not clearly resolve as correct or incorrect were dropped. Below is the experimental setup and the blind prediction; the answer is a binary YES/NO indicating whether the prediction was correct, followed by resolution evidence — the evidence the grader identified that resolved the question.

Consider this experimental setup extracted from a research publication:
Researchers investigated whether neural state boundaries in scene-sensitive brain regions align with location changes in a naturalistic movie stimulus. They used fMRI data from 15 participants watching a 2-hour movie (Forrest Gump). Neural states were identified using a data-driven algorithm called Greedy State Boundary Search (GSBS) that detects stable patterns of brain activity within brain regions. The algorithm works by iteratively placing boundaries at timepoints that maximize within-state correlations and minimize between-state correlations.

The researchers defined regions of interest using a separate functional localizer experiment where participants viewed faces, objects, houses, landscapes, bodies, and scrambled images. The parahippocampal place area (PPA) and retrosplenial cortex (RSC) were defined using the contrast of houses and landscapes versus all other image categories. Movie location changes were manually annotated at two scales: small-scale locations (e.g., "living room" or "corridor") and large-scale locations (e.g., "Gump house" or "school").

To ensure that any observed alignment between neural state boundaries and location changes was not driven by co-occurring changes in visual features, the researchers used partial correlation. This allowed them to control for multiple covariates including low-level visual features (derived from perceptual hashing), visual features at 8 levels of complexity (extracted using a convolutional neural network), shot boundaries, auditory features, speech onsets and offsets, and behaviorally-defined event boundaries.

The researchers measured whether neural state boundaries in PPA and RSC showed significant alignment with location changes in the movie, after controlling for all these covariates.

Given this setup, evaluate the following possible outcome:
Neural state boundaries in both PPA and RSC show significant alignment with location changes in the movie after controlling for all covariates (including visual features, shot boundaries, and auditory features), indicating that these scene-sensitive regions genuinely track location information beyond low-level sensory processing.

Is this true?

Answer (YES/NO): NO